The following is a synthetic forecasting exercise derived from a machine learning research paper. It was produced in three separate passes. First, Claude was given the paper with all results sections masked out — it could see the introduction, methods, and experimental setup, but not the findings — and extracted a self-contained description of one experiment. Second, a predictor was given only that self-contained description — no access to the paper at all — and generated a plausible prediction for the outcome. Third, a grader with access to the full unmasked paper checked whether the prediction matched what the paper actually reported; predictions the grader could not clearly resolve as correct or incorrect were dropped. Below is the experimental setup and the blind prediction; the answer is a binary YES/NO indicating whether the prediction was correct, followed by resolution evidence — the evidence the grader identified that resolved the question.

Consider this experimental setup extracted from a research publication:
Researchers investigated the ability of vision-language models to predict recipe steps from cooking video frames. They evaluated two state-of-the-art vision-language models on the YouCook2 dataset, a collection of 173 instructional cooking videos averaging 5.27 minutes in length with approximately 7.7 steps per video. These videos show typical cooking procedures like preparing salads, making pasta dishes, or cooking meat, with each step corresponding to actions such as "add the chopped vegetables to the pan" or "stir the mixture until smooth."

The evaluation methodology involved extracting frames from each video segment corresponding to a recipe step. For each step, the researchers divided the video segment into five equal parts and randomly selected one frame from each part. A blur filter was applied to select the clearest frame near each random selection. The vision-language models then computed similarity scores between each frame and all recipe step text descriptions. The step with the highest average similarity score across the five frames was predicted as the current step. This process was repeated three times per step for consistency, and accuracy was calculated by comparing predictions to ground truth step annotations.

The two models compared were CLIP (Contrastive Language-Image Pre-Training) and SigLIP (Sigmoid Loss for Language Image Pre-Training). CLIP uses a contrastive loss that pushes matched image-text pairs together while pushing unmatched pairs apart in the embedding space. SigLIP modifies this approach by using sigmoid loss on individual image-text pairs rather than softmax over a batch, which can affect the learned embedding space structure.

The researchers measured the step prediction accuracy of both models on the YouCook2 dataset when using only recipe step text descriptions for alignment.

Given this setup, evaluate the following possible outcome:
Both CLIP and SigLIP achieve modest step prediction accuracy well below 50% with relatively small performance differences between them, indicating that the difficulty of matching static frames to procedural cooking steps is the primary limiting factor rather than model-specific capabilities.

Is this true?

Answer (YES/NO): NO